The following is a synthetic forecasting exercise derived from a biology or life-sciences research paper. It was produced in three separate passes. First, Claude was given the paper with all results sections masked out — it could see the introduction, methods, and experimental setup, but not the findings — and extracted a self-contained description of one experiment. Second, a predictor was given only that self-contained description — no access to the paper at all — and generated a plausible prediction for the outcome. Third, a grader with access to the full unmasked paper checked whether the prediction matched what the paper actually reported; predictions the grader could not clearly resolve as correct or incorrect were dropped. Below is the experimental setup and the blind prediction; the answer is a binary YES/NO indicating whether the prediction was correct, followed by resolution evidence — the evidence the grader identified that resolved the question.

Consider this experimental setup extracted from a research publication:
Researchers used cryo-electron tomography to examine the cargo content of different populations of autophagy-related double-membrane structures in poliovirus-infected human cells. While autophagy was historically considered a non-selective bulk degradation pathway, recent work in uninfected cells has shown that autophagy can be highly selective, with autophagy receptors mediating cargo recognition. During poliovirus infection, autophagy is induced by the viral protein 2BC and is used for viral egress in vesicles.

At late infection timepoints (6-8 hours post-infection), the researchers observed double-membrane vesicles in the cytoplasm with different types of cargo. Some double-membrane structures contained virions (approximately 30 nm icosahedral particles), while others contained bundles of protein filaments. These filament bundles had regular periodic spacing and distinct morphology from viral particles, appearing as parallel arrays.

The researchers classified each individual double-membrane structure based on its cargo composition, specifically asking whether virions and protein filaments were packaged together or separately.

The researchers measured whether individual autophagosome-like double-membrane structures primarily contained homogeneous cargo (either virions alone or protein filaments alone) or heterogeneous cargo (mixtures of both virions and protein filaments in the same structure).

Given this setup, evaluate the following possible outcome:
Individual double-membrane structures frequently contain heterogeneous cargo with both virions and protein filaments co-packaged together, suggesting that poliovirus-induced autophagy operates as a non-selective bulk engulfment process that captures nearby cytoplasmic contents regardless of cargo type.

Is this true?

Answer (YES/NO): NO